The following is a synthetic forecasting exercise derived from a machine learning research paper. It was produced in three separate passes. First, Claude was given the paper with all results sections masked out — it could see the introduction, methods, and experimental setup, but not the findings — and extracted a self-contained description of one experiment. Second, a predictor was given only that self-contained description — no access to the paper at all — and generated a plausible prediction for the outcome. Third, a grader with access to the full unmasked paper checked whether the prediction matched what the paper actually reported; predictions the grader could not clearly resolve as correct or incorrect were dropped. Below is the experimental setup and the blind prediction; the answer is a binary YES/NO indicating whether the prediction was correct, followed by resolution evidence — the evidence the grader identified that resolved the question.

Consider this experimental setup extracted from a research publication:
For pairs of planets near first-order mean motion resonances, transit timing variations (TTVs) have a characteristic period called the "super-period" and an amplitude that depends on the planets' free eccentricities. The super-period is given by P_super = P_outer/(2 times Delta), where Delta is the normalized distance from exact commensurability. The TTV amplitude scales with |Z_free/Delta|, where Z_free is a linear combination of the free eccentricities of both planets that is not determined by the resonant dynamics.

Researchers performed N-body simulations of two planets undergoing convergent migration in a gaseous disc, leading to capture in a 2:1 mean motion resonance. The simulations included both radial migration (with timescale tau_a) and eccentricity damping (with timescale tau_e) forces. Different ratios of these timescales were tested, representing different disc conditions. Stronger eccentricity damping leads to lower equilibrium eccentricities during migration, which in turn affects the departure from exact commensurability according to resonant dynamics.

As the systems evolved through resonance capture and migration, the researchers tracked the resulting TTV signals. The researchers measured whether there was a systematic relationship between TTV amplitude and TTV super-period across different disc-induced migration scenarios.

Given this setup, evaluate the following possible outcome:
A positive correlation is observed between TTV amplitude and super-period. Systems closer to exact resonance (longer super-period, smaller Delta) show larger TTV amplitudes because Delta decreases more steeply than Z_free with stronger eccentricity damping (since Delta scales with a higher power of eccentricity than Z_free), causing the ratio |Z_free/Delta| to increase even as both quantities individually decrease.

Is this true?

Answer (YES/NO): YES